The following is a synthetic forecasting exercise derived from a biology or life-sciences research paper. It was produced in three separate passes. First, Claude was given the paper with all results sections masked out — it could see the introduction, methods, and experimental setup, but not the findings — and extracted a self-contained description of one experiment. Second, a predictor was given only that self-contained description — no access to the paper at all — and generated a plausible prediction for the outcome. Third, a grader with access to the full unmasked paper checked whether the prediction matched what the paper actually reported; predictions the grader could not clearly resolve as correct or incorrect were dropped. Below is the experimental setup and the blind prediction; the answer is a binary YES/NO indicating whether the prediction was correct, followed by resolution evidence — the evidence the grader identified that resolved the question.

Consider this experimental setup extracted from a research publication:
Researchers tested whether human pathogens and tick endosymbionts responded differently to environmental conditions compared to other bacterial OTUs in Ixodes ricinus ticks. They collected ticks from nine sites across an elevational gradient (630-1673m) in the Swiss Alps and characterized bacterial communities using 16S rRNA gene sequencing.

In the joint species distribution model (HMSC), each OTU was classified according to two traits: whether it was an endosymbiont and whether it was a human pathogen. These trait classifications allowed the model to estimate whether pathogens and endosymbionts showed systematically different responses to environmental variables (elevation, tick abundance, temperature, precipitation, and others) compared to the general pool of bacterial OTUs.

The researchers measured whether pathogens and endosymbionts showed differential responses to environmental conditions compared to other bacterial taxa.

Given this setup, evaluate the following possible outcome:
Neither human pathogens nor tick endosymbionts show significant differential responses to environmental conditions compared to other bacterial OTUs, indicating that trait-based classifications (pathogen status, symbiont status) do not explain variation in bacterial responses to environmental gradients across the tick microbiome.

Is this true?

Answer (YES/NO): NO